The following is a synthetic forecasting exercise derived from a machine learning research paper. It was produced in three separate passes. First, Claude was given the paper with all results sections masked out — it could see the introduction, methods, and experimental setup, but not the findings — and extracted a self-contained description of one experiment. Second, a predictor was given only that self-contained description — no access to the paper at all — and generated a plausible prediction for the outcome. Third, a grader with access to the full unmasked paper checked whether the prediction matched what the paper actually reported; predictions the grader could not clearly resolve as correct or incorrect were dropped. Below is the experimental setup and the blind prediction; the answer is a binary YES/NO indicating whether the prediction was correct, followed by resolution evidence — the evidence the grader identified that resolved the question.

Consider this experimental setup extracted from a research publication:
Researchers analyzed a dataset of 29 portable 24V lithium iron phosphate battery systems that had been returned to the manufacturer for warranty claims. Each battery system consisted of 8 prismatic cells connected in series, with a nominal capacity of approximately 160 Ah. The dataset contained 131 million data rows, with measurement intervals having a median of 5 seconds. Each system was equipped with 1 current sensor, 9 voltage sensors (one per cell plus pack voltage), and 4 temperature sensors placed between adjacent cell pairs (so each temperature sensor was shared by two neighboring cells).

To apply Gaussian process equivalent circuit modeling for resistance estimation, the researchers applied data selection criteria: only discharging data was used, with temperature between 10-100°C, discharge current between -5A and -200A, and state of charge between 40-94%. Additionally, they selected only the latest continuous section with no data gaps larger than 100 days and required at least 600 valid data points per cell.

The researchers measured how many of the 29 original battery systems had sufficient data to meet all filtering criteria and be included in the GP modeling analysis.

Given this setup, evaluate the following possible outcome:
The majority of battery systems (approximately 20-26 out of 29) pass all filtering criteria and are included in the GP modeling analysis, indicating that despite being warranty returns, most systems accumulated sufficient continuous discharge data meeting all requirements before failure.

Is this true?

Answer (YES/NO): YES